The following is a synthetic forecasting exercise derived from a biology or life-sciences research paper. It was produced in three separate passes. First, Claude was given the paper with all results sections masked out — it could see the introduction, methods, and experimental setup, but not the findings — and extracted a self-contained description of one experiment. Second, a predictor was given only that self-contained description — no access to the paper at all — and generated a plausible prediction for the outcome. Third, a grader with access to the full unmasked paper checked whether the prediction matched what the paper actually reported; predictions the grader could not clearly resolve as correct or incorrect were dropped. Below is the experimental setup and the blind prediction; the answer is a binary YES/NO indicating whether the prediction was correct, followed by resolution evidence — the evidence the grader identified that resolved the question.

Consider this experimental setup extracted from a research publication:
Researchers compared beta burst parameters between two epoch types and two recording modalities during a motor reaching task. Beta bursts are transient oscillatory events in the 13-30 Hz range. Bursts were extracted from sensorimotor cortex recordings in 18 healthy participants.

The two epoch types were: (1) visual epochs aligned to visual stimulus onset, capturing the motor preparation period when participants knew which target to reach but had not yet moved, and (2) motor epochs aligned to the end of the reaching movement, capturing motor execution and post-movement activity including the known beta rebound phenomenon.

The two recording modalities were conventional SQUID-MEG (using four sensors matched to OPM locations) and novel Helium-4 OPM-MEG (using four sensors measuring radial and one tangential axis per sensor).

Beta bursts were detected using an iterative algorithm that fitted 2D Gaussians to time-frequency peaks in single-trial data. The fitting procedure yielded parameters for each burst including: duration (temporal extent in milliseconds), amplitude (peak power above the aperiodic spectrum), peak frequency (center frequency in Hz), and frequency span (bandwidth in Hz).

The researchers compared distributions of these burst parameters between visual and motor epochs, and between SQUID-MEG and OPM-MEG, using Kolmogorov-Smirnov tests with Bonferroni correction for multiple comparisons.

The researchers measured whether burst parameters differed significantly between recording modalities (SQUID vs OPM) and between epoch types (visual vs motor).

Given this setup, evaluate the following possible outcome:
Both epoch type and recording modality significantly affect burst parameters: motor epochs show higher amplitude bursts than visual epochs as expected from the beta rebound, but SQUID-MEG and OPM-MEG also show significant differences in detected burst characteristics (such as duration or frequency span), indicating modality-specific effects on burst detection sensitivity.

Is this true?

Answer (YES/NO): NO